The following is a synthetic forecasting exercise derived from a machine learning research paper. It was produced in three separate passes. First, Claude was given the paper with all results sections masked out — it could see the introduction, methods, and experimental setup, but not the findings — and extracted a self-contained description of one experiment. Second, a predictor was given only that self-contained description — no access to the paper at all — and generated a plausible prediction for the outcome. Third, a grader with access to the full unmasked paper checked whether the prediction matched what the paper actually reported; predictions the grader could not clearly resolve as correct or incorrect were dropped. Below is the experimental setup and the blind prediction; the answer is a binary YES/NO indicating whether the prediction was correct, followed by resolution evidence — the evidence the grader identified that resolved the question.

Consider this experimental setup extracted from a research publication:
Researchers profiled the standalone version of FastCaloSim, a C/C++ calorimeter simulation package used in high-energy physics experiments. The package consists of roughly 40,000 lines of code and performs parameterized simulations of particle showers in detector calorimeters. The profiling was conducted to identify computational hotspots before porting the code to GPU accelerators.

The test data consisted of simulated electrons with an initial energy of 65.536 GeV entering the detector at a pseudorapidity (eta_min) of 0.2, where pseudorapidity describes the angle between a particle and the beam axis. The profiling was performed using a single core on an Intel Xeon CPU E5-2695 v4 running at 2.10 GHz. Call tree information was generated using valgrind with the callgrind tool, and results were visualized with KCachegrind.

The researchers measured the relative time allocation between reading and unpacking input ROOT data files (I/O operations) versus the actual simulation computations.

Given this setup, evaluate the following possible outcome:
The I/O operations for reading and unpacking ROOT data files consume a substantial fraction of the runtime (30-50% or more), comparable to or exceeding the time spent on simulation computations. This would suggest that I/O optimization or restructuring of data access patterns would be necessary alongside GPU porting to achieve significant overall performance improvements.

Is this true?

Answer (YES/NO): YES